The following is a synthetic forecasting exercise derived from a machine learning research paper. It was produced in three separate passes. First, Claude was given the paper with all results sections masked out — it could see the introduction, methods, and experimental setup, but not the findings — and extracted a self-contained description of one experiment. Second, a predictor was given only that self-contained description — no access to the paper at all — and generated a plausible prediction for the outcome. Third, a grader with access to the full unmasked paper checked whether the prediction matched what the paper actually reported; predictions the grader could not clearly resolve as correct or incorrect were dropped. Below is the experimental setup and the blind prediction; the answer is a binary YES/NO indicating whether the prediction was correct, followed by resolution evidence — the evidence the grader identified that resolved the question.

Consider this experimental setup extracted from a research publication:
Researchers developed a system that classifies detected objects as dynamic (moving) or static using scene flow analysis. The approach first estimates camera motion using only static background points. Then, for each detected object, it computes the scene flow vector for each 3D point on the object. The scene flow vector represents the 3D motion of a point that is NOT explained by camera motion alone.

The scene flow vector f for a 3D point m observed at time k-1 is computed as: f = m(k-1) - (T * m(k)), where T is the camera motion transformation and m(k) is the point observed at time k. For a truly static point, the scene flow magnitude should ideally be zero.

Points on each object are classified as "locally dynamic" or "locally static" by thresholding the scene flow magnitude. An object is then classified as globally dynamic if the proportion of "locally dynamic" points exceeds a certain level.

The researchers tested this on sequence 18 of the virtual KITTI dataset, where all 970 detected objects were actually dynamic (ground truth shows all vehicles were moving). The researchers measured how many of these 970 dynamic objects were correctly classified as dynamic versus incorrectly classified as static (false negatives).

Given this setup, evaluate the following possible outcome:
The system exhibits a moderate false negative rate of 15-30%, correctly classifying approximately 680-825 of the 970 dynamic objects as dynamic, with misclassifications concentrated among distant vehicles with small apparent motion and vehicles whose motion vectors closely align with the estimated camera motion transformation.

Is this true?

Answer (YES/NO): NO